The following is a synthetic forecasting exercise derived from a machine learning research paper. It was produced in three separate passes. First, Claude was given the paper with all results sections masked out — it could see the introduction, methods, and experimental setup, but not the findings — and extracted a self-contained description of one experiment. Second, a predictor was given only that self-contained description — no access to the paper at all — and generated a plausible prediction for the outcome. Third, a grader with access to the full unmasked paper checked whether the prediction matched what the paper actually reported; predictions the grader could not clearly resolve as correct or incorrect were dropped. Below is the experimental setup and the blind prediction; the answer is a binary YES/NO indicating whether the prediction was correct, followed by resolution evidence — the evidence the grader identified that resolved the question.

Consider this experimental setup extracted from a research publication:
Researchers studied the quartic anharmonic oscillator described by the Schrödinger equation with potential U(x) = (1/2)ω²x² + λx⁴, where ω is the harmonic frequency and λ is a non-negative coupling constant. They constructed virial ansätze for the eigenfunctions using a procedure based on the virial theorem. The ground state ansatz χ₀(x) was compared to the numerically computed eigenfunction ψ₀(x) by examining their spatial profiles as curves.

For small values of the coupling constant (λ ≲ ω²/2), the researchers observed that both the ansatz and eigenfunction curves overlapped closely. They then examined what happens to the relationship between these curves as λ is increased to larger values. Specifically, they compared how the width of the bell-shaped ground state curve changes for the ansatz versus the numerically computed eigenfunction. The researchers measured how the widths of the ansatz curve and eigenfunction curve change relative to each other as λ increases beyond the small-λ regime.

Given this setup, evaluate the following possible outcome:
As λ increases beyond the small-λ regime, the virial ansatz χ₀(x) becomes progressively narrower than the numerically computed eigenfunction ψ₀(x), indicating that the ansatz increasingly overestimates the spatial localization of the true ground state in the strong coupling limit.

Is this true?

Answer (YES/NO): NO